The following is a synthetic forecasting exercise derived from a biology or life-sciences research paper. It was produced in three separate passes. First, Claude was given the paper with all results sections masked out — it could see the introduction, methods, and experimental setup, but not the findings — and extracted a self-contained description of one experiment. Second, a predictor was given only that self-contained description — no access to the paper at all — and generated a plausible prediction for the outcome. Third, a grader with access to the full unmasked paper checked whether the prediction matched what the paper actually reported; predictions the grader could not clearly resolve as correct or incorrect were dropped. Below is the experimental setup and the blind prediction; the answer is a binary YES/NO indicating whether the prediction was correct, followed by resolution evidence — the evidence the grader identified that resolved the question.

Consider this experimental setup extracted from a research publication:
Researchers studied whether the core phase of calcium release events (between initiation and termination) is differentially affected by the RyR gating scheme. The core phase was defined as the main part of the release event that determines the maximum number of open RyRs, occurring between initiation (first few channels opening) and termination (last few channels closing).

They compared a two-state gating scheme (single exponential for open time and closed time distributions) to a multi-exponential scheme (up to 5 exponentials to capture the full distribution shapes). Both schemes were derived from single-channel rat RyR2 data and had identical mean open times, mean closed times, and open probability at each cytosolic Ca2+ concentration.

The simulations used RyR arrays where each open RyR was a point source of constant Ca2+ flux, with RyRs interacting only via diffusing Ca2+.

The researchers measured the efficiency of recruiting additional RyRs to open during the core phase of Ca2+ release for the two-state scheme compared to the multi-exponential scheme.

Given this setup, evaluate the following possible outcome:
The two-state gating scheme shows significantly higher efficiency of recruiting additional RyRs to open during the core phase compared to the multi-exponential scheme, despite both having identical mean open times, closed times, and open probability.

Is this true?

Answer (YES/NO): YES